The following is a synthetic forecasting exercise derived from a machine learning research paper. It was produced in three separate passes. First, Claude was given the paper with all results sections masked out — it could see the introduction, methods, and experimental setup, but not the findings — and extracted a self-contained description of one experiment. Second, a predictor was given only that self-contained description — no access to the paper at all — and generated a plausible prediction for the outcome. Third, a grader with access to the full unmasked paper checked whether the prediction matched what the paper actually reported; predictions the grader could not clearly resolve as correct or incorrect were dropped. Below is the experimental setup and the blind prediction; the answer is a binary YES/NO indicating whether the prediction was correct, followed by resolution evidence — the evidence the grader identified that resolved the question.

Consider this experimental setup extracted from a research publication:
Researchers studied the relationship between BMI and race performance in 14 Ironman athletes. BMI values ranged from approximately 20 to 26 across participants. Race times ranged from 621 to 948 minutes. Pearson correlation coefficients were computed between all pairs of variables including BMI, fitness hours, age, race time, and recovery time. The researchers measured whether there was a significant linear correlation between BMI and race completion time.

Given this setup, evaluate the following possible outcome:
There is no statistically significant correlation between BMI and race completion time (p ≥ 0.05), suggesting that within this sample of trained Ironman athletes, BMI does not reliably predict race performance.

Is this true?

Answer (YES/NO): YES